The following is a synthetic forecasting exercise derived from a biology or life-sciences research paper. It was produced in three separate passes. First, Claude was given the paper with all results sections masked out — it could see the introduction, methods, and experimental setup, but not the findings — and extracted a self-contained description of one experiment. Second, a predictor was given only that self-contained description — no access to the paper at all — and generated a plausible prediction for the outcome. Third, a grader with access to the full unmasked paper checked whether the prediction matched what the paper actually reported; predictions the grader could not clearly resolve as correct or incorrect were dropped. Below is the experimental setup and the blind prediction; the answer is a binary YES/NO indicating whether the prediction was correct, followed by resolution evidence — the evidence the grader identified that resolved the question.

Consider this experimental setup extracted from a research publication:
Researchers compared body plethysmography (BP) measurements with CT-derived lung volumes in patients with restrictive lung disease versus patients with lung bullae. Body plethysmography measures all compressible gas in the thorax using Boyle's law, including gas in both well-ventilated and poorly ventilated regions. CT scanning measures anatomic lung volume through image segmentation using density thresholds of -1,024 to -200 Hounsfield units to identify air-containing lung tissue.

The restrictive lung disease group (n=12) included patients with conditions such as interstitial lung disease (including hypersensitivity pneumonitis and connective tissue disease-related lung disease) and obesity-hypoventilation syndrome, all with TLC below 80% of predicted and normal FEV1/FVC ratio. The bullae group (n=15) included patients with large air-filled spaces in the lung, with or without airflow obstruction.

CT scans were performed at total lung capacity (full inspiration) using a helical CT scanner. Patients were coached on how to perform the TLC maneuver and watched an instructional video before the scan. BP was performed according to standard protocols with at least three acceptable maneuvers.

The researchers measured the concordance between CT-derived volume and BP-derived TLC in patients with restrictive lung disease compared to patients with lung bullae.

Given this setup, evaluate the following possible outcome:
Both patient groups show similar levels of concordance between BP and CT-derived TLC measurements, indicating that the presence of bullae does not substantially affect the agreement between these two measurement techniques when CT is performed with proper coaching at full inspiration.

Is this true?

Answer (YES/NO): NO